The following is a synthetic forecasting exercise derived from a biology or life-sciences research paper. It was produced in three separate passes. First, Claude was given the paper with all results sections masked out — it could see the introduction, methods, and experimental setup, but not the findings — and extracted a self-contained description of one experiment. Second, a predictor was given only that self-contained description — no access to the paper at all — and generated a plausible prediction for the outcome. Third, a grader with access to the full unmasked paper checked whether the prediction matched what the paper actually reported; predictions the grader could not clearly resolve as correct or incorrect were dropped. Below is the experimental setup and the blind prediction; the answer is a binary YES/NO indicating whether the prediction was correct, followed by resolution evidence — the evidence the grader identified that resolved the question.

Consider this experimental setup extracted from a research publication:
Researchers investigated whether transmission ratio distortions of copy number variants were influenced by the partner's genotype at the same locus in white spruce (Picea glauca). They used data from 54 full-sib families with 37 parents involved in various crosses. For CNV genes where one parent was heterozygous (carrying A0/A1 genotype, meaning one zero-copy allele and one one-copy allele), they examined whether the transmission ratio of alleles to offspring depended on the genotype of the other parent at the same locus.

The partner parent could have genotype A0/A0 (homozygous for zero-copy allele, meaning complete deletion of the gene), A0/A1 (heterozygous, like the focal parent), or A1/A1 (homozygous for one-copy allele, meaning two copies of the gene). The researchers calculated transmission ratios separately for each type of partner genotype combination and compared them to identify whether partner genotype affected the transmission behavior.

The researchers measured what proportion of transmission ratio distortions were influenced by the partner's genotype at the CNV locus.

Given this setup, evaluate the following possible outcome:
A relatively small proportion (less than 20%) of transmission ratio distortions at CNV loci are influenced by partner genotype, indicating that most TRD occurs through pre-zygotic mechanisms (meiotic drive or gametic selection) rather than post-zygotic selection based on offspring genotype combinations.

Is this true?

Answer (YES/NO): NO